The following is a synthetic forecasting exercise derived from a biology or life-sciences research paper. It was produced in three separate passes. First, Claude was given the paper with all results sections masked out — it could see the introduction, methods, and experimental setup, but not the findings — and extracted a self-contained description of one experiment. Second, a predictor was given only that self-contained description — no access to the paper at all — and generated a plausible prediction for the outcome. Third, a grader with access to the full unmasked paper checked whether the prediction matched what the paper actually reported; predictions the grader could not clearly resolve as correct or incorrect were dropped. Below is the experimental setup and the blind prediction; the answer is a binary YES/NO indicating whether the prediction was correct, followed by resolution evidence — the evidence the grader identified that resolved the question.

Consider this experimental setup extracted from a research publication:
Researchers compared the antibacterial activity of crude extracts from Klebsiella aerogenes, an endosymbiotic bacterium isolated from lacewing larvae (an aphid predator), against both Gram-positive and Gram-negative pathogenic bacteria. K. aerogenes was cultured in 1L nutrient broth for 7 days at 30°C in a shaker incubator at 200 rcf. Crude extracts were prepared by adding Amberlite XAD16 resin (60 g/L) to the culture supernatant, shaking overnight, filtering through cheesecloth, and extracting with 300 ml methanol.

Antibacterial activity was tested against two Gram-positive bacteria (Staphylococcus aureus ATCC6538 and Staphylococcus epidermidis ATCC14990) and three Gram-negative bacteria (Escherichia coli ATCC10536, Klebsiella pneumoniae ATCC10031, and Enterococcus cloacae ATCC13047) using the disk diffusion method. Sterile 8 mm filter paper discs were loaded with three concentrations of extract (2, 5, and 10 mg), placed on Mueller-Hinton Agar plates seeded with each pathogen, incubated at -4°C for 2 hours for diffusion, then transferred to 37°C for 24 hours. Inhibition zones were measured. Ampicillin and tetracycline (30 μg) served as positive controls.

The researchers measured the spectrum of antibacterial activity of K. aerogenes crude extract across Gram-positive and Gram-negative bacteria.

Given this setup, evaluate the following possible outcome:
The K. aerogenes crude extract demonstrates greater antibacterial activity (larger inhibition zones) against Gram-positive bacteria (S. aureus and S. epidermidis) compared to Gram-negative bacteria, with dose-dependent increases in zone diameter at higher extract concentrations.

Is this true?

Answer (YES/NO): NO